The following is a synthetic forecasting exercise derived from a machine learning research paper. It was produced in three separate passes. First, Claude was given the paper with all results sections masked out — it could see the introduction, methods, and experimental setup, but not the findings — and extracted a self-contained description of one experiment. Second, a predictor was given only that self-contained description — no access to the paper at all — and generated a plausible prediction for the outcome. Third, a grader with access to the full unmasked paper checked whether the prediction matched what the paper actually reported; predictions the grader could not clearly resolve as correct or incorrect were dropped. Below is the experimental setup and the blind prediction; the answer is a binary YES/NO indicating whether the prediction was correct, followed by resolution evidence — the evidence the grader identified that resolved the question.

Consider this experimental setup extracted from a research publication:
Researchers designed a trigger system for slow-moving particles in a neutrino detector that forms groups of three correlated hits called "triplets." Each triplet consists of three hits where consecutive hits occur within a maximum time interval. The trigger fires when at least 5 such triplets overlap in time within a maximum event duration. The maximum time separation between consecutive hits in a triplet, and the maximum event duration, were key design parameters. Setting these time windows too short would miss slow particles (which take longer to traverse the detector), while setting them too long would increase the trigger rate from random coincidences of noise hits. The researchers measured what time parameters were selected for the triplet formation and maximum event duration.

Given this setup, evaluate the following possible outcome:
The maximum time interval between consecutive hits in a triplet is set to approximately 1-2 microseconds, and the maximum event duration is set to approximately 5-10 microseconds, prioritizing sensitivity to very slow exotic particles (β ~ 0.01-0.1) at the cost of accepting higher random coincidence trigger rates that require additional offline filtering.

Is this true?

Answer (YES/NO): NO